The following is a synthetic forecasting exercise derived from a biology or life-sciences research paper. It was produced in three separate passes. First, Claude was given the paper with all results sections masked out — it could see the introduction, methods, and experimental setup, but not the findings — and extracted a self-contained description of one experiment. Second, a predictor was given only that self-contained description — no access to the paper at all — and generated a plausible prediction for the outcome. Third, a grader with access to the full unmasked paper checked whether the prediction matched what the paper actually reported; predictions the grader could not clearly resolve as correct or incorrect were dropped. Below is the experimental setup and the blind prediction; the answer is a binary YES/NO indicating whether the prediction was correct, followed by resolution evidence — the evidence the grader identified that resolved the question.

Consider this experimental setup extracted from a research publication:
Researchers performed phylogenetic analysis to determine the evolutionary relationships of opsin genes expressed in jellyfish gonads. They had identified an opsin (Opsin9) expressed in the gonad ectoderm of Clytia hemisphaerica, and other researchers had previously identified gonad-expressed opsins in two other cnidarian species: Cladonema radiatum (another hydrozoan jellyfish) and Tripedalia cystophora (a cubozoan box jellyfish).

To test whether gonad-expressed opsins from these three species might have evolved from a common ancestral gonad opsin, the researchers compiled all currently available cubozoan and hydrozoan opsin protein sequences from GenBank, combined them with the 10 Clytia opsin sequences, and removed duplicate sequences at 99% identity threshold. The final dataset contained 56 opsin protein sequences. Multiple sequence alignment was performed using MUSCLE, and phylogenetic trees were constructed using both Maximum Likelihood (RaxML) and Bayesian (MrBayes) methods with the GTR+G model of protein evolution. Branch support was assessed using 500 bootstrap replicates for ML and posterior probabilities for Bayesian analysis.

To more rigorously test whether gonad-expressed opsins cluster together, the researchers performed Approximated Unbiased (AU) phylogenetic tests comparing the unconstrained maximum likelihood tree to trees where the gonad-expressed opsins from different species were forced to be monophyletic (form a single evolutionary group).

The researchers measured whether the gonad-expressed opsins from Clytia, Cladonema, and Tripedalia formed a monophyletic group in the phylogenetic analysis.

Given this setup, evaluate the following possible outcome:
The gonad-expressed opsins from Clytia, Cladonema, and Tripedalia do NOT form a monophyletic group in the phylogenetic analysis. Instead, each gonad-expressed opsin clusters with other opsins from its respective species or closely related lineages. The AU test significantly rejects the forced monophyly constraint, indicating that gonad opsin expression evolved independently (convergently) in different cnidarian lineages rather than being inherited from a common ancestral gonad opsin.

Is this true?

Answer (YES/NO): YES